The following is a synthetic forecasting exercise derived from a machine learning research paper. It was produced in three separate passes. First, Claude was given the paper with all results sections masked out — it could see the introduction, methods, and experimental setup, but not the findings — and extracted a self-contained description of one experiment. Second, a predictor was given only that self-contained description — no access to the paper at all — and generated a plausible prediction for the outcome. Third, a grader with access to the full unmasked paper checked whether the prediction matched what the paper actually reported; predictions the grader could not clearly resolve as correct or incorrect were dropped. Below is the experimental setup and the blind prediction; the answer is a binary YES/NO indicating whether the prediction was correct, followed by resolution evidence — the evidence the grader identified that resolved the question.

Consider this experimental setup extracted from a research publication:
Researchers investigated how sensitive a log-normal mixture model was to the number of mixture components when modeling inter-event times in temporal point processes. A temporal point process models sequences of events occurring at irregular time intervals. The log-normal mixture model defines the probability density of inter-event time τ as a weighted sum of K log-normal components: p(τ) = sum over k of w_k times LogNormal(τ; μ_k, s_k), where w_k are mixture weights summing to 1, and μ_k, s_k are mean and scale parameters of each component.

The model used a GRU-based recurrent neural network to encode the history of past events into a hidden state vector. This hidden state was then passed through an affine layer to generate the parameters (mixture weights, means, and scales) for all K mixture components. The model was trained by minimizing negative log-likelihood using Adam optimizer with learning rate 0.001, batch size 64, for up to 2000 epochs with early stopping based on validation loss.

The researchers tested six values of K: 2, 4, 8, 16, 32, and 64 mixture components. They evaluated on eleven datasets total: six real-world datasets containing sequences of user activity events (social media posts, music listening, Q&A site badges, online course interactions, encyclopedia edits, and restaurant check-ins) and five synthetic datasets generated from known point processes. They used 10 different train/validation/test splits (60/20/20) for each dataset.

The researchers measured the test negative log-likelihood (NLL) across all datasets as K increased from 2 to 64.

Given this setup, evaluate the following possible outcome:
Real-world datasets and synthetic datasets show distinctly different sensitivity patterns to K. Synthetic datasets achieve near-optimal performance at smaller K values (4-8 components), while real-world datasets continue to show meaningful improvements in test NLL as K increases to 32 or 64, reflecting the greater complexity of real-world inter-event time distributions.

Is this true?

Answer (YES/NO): NO